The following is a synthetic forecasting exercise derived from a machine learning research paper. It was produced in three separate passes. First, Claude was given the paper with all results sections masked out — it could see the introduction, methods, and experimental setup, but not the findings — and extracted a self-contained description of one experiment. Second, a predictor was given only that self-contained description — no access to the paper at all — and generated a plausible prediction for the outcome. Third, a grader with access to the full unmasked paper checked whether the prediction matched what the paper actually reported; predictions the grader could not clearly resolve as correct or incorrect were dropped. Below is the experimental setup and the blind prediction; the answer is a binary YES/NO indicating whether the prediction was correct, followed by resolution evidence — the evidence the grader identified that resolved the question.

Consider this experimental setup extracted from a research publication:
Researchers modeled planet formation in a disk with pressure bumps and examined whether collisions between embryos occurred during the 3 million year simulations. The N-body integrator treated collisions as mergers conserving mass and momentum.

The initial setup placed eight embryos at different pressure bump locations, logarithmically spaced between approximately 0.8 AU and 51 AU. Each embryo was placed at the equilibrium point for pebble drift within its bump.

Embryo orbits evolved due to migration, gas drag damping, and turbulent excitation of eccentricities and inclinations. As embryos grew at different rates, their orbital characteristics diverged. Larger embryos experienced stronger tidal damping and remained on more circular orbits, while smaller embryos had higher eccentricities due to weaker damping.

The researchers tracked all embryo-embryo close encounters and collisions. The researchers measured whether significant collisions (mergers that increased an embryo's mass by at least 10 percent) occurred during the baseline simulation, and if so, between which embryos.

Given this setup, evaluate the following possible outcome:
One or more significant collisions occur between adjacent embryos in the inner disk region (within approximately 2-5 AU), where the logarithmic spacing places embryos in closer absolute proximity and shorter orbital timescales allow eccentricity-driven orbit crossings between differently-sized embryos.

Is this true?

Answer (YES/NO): NO